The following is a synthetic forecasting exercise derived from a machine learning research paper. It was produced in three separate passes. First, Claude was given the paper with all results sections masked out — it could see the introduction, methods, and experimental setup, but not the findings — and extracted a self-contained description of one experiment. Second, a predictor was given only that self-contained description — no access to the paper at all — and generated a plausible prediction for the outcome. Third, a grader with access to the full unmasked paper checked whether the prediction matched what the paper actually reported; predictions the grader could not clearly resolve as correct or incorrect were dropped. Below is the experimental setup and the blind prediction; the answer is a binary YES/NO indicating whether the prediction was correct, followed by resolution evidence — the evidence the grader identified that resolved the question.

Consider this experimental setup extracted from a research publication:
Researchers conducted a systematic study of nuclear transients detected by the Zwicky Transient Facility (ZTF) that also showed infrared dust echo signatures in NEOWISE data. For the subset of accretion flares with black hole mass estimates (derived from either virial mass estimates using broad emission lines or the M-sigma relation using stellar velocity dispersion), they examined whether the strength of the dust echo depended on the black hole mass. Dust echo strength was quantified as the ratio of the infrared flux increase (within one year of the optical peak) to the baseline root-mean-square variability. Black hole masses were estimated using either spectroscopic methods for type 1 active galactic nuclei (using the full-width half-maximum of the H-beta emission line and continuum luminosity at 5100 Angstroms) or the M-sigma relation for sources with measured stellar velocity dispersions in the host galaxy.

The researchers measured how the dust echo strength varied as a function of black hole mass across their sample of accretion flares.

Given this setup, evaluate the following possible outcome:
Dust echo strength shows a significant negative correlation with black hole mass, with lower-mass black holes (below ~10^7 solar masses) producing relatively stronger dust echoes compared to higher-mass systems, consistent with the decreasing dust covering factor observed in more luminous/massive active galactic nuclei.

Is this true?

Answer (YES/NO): NO